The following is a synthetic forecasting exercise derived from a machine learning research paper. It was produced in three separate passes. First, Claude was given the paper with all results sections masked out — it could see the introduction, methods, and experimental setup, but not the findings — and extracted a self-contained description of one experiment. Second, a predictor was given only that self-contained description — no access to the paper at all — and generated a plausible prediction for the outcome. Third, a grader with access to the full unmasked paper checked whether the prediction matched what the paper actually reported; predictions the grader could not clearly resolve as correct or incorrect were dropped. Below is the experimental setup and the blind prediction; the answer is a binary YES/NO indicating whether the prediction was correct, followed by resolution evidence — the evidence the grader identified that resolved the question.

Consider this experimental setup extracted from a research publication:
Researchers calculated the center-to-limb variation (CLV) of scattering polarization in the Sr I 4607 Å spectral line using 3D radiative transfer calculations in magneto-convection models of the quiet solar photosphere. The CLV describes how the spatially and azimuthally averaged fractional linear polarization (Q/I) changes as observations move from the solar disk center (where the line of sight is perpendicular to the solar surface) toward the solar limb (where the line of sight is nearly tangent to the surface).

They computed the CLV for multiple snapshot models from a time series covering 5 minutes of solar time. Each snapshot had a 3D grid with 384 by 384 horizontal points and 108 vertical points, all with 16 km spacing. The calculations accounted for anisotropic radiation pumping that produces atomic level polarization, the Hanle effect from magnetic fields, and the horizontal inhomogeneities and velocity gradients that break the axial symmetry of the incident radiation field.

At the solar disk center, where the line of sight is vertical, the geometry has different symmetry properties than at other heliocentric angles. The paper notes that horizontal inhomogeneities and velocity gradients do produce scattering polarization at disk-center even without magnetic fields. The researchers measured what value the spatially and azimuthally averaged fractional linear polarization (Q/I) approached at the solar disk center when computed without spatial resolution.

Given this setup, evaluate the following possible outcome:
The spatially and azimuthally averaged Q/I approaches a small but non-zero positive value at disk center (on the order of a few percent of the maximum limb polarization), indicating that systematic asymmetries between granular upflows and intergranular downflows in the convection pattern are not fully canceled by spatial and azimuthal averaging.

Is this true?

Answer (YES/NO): NO